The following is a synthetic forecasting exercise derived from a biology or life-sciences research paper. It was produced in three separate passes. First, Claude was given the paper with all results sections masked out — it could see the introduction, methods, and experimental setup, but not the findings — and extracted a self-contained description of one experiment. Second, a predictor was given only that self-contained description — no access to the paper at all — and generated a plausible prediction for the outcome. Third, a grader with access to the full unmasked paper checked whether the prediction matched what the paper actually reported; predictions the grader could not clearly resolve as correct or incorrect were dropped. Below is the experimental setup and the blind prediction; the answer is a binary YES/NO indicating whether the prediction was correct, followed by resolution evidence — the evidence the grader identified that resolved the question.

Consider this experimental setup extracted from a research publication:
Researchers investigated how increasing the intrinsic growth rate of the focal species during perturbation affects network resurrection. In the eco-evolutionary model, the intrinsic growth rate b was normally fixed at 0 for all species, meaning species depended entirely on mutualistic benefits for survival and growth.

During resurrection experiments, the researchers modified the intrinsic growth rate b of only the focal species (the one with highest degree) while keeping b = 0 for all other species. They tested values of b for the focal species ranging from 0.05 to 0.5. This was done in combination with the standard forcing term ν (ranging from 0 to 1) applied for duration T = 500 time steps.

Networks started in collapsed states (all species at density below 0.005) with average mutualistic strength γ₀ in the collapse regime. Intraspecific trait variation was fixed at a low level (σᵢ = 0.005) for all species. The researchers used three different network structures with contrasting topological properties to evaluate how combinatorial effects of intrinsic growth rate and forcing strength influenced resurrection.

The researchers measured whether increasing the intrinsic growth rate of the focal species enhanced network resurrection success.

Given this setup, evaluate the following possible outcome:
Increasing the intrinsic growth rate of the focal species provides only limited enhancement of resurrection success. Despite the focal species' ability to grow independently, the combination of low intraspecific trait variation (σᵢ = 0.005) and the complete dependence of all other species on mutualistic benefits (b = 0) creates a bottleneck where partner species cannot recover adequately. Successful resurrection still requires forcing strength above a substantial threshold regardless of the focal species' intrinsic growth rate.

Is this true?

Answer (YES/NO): YES